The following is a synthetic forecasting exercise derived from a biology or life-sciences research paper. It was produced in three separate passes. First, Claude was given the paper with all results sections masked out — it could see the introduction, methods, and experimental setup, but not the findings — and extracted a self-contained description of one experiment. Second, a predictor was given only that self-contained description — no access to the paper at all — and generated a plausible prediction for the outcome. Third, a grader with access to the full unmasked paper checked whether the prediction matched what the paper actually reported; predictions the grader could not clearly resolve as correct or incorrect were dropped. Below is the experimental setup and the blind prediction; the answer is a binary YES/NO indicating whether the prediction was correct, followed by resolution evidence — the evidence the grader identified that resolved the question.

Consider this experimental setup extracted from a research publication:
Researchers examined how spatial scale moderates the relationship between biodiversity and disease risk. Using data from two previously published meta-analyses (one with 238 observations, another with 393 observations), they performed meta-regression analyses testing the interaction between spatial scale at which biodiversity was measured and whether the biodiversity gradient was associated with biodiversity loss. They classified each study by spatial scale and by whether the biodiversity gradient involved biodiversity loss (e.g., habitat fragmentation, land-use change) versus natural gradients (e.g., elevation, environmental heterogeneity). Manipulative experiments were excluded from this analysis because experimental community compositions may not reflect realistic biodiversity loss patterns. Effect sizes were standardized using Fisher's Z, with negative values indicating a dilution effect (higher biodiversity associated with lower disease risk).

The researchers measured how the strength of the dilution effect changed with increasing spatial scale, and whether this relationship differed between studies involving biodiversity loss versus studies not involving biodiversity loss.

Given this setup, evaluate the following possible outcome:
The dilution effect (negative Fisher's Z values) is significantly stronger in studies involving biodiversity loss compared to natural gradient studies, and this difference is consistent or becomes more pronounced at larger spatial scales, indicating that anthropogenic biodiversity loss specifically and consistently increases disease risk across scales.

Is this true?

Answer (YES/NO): YES